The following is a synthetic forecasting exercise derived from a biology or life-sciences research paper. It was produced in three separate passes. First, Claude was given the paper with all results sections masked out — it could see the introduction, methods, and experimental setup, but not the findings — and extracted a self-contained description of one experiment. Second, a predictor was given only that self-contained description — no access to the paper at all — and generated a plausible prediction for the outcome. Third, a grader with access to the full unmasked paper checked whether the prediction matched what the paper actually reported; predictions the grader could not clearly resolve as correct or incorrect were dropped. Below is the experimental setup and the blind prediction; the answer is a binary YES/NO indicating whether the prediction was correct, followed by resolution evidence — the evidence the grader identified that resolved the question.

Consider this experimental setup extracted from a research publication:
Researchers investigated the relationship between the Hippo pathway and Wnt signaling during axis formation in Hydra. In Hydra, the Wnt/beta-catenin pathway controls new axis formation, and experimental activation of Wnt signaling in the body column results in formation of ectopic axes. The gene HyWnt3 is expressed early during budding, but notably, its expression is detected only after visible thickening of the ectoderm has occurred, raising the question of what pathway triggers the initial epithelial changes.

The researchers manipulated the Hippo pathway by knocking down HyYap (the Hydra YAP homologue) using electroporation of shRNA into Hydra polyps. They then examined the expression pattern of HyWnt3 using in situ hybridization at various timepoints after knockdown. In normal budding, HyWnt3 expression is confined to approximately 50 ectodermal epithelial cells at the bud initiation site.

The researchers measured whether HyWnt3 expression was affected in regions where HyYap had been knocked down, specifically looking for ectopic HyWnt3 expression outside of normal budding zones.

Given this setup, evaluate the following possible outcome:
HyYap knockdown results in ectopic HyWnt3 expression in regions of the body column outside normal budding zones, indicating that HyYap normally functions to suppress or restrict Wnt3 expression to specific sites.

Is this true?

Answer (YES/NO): NO